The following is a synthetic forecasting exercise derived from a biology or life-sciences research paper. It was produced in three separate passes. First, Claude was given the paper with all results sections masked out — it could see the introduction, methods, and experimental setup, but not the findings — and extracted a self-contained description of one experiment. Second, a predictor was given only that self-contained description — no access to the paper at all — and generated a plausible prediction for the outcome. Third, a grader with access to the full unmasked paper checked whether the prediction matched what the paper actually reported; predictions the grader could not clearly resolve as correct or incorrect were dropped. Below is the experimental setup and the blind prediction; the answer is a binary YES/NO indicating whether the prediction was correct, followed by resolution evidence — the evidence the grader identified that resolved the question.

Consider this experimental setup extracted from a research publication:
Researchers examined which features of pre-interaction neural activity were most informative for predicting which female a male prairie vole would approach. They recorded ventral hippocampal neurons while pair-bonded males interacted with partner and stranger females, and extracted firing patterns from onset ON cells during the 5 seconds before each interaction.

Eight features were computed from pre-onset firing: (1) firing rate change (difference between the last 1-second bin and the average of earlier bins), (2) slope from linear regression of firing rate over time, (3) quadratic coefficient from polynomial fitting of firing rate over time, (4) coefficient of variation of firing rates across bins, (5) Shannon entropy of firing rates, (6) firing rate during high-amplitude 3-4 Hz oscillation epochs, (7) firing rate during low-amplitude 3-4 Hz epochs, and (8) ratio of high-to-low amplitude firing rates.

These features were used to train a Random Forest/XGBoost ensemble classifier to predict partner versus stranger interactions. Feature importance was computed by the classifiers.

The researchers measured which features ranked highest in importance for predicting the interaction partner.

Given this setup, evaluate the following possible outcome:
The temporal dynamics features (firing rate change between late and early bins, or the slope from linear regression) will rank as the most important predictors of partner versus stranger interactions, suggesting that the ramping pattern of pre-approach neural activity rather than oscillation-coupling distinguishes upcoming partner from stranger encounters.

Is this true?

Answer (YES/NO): NO